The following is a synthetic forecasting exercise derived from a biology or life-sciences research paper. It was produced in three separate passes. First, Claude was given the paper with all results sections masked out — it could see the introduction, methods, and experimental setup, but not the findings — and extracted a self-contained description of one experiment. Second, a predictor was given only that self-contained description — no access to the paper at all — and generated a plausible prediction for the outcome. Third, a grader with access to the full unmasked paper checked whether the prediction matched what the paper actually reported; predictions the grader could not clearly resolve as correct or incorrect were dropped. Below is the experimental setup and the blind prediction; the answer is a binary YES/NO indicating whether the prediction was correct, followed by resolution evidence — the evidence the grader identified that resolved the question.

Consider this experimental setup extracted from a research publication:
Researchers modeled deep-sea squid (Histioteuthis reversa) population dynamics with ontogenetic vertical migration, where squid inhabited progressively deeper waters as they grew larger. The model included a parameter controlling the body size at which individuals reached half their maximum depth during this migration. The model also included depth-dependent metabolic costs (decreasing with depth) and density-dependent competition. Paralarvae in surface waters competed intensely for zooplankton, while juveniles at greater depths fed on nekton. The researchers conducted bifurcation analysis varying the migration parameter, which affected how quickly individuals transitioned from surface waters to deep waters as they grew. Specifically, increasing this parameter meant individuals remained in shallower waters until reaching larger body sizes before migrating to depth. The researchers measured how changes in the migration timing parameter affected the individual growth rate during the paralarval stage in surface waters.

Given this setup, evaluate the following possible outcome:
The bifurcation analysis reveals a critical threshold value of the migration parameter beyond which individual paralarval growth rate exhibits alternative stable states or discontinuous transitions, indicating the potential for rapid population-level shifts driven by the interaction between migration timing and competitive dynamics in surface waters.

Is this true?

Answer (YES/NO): NO